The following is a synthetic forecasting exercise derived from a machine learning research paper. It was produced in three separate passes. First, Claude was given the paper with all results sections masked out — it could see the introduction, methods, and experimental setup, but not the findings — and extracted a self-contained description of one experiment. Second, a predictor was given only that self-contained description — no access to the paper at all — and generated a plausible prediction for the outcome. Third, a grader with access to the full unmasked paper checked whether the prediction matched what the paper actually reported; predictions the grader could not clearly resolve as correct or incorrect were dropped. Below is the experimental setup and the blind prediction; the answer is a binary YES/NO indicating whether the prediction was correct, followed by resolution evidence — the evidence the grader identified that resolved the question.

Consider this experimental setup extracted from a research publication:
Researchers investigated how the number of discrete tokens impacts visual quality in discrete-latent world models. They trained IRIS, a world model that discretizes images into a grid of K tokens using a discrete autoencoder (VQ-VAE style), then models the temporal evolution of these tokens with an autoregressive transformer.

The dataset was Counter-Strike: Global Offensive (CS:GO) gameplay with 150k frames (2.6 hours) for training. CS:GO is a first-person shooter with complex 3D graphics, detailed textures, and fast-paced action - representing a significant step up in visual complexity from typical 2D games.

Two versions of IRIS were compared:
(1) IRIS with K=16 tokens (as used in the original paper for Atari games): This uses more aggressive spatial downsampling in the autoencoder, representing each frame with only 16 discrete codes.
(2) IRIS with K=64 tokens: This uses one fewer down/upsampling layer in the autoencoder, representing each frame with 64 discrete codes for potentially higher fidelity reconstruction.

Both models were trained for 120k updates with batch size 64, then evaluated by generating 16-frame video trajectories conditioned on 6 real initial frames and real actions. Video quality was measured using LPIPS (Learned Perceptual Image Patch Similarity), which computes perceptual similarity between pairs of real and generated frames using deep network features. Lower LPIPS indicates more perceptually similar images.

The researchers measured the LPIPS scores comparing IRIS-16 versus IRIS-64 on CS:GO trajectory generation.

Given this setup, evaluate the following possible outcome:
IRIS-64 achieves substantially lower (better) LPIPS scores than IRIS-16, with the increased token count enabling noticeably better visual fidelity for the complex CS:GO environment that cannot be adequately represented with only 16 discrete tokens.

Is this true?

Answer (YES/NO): YES